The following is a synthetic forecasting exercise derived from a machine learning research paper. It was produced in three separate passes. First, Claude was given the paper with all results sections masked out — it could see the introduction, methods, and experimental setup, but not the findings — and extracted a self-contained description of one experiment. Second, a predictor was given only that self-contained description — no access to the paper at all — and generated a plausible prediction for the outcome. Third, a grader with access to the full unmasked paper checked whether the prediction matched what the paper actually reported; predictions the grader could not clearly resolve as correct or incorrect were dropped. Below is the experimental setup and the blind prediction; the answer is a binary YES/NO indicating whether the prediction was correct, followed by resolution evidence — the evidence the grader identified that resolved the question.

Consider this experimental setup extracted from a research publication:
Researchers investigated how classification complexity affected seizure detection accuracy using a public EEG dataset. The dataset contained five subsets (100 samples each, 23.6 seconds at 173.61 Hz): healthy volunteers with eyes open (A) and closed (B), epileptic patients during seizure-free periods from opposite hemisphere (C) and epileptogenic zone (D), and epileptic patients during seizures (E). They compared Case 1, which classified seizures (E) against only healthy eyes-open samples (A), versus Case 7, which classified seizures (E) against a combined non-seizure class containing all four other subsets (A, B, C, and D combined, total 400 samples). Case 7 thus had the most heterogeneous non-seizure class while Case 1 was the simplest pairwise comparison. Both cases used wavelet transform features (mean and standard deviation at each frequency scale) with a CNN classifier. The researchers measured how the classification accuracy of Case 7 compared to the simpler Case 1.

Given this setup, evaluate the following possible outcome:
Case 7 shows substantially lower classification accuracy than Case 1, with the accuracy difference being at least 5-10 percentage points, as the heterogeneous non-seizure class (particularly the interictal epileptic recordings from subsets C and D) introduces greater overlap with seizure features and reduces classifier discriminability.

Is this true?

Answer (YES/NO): NO